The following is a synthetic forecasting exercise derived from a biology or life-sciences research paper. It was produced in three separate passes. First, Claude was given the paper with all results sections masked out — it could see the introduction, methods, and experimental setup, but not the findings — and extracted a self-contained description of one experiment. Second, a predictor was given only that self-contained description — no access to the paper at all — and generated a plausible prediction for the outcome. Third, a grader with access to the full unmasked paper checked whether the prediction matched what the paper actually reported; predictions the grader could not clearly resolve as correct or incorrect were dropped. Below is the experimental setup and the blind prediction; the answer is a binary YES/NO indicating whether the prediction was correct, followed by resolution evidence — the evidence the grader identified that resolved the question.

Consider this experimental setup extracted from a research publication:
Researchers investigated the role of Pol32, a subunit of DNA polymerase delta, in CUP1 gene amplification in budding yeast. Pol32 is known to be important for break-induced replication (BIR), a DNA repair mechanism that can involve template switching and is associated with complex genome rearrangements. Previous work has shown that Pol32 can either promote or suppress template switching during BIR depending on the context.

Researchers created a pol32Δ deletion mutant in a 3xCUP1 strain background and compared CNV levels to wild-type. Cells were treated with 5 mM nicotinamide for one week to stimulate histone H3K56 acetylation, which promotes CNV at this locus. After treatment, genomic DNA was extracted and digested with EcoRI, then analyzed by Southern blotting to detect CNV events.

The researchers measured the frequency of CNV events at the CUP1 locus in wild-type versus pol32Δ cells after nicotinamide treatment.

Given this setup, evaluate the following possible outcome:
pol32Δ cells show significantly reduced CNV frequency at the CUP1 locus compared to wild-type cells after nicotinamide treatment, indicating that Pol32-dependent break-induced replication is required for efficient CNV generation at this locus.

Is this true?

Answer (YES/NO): NO